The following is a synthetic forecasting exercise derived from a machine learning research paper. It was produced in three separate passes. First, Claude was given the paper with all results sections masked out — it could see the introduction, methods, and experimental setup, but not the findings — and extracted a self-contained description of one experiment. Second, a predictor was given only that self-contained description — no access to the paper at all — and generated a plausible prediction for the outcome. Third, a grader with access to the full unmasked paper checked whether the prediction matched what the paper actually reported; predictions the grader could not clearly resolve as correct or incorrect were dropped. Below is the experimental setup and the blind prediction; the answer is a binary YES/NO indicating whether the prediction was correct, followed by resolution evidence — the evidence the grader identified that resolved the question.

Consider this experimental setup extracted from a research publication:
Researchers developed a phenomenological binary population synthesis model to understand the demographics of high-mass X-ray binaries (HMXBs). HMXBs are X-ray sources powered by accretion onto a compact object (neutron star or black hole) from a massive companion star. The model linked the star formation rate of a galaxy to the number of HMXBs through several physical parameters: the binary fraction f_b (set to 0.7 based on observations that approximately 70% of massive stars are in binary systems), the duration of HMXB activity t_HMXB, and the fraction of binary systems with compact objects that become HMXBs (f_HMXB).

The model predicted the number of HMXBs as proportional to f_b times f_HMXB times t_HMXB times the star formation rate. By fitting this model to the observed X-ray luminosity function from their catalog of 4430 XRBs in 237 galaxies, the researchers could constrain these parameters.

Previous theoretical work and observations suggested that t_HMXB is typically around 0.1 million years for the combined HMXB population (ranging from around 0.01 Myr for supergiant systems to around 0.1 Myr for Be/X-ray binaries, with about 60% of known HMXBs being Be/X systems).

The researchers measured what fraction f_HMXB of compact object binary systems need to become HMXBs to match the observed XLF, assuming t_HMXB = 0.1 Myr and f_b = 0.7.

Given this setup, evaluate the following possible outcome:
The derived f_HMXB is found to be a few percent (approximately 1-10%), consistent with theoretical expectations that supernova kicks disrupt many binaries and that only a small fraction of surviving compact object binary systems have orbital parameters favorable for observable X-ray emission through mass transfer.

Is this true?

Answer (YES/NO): YES